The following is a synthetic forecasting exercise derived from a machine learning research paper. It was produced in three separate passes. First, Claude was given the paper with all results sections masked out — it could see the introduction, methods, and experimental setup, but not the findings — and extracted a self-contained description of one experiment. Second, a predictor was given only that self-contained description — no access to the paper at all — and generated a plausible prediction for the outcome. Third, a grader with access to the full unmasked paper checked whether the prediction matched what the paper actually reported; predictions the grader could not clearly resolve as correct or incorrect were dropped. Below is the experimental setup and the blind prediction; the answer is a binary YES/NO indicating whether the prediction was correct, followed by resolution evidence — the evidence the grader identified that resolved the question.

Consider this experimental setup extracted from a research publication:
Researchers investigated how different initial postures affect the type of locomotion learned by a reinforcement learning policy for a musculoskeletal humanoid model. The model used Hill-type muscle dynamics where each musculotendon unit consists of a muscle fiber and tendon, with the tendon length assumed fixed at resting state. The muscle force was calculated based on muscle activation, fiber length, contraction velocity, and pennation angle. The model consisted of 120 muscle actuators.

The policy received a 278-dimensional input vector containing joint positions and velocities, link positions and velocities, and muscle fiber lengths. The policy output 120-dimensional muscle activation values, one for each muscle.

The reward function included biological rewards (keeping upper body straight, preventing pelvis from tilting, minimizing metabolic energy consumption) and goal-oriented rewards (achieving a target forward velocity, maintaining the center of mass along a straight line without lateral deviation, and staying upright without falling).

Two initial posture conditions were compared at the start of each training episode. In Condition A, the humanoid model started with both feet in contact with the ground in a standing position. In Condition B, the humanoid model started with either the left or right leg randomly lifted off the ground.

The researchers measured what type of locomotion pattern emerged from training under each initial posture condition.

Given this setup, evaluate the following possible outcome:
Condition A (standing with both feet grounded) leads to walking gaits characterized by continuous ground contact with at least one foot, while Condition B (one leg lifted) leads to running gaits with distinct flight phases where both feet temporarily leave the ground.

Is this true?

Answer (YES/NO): NO